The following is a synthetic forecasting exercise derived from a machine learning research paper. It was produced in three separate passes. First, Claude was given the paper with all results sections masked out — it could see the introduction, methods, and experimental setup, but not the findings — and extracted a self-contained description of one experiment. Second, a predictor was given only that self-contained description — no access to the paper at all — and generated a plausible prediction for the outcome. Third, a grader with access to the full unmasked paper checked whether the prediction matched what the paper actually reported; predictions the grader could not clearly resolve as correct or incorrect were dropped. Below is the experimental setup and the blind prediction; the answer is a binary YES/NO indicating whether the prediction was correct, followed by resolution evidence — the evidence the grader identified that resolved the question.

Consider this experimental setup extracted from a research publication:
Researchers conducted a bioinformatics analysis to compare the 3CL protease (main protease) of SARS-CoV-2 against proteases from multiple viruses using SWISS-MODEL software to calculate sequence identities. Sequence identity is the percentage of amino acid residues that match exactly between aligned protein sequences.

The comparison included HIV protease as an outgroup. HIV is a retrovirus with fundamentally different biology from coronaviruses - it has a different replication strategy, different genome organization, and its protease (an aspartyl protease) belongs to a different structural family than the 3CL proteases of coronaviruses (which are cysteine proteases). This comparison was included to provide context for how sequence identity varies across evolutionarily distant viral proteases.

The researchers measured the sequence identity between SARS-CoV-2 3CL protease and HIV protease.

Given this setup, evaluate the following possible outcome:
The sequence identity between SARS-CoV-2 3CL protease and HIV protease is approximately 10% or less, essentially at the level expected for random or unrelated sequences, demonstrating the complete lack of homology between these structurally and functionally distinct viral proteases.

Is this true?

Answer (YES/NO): NO